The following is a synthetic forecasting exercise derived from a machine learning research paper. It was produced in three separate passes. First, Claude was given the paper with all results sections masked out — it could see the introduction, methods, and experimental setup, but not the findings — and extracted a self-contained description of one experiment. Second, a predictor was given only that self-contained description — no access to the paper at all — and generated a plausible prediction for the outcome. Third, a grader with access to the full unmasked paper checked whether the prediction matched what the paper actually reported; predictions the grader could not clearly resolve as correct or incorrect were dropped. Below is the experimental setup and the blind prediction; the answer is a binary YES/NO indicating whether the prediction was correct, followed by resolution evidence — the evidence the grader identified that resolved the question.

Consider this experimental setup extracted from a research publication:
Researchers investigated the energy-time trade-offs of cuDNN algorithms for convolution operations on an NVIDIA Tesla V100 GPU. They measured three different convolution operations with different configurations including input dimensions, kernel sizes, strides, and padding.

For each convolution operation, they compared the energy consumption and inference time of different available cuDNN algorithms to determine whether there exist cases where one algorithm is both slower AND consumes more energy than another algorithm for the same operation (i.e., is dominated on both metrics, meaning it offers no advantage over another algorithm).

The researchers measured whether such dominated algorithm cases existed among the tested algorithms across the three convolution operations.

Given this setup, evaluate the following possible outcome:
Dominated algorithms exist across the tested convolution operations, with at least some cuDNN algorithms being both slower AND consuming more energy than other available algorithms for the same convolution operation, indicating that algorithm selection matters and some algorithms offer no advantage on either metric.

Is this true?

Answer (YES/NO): YES